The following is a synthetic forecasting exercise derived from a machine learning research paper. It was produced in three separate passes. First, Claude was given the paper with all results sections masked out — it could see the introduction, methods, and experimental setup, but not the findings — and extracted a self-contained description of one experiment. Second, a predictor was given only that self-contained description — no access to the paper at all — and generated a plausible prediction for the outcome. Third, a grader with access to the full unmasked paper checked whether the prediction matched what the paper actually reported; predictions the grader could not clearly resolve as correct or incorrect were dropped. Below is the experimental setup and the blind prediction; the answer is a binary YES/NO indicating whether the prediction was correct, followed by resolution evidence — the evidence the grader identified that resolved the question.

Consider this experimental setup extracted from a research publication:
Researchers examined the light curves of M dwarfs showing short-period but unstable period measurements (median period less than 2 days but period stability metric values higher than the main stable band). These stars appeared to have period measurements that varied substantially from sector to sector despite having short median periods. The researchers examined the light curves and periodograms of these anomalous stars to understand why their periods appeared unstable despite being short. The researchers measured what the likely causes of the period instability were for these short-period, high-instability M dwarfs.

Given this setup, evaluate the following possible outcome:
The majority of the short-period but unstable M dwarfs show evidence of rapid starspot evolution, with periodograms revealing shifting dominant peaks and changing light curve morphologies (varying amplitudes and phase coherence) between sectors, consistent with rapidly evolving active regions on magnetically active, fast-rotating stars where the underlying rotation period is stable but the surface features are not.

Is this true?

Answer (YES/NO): NO